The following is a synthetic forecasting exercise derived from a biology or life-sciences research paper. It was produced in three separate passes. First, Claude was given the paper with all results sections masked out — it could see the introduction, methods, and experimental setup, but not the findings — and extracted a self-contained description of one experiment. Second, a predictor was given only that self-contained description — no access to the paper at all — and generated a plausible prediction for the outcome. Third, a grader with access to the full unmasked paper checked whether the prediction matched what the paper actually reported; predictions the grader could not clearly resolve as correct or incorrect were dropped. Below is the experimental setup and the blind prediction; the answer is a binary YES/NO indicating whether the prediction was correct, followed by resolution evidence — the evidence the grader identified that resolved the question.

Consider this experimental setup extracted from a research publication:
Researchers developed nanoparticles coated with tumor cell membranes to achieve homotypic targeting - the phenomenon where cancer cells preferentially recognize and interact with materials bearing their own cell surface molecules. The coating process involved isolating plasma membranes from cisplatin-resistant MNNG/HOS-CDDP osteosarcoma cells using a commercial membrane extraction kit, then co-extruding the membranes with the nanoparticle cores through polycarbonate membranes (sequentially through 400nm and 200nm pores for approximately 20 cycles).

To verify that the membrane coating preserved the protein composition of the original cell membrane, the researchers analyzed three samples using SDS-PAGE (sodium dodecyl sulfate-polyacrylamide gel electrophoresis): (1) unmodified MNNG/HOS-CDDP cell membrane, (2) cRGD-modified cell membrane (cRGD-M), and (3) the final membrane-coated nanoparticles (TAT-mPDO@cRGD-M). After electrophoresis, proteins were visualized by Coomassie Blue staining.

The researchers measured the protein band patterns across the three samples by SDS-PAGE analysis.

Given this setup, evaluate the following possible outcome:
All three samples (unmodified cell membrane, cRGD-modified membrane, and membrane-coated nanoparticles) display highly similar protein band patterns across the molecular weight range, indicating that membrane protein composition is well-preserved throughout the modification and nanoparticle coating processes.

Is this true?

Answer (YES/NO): YES